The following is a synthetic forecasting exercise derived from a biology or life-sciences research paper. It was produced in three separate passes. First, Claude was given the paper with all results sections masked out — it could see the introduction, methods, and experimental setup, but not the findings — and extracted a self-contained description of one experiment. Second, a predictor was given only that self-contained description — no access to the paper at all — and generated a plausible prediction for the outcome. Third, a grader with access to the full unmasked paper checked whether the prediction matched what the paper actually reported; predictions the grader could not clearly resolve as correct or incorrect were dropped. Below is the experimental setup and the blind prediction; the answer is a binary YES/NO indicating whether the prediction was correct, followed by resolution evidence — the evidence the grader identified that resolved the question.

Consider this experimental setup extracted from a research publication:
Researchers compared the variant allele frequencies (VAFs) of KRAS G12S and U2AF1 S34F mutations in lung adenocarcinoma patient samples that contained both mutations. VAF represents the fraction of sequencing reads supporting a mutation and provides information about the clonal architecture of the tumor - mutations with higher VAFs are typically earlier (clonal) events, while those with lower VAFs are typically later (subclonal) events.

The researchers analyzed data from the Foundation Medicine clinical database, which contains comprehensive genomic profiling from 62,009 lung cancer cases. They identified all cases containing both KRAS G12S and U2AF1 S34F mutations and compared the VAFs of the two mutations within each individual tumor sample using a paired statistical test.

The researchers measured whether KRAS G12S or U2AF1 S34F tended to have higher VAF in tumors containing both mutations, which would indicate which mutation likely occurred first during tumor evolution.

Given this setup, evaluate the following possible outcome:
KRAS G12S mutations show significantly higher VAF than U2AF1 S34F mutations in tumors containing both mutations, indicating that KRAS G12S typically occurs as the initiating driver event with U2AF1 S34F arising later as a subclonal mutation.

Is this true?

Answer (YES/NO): YES